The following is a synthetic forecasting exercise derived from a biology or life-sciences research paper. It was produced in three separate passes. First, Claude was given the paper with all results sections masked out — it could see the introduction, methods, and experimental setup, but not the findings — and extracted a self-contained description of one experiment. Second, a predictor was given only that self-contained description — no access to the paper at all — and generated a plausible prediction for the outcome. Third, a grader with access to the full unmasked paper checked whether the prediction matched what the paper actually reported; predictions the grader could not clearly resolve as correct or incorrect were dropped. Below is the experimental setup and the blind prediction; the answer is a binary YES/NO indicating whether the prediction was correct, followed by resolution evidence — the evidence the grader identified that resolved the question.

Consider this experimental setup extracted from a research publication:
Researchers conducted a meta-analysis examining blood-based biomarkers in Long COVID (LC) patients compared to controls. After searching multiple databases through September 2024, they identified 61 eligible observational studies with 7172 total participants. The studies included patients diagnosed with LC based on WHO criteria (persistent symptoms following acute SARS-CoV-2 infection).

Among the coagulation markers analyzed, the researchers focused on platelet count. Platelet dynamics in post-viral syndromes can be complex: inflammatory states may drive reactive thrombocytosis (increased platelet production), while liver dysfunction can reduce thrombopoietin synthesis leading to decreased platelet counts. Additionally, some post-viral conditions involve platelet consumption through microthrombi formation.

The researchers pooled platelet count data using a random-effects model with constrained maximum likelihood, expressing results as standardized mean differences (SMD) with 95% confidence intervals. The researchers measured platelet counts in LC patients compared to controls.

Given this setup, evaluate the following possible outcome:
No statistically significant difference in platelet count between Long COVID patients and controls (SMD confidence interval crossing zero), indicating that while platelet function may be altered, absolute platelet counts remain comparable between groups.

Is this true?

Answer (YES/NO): YES